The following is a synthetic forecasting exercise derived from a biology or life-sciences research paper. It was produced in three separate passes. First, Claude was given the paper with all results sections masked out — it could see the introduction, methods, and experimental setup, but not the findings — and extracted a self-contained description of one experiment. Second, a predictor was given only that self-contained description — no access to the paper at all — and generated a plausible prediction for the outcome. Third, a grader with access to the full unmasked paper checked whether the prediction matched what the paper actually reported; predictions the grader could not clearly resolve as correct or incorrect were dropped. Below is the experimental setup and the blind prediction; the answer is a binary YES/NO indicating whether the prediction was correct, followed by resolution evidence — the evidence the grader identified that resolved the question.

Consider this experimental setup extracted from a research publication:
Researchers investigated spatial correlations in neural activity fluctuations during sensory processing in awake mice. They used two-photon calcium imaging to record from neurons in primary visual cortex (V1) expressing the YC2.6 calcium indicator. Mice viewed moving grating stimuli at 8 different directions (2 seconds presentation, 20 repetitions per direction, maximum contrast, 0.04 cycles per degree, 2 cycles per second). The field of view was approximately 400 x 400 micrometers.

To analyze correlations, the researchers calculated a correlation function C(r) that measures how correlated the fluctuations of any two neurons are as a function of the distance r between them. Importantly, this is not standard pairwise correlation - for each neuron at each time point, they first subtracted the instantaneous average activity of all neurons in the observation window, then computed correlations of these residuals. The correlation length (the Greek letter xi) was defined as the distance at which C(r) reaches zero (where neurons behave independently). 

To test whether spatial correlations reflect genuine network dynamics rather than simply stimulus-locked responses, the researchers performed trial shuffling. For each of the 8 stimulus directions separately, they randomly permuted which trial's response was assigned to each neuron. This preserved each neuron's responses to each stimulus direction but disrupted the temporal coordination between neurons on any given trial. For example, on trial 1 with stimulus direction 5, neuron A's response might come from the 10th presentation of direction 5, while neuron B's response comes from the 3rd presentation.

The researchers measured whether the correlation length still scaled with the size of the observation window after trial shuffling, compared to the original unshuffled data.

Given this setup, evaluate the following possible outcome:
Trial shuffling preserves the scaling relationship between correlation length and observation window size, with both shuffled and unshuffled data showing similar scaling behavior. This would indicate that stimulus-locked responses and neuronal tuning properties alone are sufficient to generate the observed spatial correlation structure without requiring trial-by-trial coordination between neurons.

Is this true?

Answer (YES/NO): NO